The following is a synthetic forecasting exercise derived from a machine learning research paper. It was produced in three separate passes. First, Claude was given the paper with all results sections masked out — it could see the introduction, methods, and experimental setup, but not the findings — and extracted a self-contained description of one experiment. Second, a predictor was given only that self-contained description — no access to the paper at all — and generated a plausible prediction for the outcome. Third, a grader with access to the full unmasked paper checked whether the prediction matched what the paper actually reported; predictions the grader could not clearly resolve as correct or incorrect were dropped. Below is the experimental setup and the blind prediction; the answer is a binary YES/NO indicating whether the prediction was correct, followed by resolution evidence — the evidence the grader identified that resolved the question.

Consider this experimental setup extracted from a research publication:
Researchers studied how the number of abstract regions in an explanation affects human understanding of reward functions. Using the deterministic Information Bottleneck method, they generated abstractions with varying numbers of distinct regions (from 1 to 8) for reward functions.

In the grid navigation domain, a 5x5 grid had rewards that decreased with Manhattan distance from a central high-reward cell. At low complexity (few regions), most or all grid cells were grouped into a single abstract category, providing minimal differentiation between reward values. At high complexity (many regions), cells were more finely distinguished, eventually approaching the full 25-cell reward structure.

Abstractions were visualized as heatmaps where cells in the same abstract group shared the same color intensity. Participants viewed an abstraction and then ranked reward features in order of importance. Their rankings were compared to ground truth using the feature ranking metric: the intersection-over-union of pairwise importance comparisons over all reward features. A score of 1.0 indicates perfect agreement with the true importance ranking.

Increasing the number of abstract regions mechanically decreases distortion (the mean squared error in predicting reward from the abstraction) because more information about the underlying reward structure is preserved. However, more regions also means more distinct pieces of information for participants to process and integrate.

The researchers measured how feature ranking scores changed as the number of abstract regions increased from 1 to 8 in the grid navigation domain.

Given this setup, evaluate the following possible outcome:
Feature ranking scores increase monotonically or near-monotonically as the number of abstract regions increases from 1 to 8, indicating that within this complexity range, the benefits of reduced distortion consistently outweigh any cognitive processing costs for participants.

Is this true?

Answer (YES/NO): YES